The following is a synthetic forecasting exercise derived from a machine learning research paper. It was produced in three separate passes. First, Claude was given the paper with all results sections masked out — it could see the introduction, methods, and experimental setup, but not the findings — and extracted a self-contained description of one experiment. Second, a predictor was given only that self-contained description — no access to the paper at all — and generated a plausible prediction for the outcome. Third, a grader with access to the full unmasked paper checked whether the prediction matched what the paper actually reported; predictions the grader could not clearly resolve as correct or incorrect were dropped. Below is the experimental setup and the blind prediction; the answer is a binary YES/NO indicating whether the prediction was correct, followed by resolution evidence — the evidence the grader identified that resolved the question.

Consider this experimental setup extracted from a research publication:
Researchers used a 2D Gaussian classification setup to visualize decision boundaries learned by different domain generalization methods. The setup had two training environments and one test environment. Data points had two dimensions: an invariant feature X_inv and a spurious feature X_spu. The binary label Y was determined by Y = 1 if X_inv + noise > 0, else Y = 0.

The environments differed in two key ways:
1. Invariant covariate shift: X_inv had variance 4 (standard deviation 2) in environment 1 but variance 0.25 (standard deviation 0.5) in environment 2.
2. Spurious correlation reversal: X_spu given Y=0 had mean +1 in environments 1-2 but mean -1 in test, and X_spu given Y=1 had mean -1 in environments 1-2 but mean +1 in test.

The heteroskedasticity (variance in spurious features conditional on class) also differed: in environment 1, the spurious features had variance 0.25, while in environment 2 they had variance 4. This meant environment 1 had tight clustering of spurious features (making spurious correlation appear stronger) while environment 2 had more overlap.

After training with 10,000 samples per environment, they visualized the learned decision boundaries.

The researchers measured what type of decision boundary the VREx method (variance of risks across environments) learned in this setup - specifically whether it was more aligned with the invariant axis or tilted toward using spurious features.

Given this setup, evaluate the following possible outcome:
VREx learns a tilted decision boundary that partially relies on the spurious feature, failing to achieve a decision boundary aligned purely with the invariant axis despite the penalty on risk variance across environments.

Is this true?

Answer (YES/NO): YES